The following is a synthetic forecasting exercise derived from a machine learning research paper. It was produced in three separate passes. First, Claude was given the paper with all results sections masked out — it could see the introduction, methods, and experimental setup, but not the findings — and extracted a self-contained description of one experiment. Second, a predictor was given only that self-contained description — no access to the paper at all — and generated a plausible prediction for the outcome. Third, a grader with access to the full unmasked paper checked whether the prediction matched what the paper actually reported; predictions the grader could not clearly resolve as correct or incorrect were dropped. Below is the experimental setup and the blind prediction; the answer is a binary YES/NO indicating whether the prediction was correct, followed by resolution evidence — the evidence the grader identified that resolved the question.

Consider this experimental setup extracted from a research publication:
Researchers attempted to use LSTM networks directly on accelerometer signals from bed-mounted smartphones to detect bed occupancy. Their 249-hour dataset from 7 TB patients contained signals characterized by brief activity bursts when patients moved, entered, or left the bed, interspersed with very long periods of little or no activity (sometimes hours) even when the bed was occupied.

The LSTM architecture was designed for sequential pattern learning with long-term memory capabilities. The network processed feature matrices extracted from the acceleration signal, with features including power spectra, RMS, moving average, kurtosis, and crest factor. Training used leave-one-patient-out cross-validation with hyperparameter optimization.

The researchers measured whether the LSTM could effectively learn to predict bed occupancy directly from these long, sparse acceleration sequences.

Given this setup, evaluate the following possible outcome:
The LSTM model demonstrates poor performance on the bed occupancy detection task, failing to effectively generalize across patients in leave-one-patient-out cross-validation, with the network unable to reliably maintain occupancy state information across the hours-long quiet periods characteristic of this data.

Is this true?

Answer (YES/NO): YES